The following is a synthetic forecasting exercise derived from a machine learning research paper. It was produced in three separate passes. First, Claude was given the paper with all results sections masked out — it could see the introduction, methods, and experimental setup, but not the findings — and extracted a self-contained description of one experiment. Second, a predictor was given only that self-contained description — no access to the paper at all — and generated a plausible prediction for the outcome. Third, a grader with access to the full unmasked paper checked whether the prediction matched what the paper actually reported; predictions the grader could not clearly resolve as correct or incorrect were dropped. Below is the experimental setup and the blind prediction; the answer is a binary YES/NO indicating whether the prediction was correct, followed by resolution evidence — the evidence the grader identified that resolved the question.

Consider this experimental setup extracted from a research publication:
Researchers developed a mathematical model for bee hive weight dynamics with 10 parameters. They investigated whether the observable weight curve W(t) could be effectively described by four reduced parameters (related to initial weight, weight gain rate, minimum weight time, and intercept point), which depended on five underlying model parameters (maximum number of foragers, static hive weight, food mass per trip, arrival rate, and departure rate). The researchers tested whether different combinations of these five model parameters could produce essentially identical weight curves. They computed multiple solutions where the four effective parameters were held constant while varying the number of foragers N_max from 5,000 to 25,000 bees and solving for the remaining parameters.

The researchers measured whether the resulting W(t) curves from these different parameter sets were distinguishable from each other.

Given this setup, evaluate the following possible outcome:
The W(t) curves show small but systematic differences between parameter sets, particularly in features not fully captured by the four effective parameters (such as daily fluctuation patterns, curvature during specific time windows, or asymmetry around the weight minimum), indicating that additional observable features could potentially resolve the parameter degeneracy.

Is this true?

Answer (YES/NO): NO